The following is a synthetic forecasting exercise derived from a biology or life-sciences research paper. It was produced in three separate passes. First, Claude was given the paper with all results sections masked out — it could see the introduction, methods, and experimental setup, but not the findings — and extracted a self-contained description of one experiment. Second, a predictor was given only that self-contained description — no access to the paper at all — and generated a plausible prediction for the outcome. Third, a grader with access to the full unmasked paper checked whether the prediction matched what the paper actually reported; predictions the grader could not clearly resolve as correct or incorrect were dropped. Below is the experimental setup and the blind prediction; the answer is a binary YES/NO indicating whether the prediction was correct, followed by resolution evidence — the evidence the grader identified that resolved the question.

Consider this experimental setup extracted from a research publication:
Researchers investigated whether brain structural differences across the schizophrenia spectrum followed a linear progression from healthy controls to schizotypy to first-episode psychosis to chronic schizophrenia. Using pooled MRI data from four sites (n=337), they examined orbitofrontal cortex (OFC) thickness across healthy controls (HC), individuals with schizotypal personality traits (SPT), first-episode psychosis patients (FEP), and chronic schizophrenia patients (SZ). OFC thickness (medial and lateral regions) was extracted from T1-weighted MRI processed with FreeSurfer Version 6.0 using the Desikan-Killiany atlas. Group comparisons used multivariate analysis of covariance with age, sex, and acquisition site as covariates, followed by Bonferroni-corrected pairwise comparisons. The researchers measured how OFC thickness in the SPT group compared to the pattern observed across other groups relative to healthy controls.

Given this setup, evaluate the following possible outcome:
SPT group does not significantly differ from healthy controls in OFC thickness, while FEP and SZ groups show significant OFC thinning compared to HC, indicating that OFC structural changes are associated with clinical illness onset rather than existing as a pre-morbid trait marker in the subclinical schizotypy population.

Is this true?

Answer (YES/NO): NO